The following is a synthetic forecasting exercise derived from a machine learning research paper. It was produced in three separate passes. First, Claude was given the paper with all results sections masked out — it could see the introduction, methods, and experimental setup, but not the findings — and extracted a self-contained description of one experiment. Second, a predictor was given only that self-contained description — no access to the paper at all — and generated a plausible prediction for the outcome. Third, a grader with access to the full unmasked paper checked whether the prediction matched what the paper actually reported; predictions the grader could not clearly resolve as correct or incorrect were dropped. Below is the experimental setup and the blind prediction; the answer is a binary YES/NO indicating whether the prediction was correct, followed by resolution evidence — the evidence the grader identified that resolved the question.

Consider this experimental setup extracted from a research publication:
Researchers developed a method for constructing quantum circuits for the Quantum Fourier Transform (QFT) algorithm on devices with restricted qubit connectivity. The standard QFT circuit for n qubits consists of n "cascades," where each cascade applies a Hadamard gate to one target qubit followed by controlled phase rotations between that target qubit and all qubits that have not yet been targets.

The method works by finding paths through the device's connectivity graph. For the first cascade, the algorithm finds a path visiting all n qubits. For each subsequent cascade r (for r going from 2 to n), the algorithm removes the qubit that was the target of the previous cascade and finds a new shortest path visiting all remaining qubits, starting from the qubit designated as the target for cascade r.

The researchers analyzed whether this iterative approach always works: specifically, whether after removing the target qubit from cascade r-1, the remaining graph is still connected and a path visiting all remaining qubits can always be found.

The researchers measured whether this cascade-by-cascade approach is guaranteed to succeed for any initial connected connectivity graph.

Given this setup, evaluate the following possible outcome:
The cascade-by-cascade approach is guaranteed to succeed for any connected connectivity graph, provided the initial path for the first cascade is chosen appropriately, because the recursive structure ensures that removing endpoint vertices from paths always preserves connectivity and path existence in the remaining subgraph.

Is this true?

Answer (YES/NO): NO